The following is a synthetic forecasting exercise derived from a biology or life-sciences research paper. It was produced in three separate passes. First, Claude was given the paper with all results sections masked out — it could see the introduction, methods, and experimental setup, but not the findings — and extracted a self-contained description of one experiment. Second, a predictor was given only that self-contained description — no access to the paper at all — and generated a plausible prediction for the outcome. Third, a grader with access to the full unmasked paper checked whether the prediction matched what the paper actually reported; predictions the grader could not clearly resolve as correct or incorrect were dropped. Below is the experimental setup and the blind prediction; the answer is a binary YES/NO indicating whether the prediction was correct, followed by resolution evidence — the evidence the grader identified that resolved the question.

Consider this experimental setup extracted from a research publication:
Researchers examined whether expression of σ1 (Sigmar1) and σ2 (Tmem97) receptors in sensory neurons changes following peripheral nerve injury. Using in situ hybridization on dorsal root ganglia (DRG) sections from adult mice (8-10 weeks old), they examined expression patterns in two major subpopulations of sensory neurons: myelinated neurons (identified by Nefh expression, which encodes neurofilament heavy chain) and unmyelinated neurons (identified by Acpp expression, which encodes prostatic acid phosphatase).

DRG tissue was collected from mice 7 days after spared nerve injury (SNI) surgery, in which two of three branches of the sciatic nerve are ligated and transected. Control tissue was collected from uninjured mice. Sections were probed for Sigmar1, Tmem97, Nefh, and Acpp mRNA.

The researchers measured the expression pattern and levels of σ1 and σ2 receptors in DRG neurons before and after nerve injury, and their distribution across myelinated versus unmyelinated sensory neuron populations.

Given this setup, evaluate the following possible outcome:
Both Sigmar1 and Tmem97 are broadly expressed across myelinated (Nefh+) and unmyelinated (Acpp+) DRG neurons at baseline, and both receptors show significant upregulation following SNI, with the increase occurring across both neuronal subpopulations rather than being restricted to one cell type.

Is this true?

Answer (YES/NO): NO